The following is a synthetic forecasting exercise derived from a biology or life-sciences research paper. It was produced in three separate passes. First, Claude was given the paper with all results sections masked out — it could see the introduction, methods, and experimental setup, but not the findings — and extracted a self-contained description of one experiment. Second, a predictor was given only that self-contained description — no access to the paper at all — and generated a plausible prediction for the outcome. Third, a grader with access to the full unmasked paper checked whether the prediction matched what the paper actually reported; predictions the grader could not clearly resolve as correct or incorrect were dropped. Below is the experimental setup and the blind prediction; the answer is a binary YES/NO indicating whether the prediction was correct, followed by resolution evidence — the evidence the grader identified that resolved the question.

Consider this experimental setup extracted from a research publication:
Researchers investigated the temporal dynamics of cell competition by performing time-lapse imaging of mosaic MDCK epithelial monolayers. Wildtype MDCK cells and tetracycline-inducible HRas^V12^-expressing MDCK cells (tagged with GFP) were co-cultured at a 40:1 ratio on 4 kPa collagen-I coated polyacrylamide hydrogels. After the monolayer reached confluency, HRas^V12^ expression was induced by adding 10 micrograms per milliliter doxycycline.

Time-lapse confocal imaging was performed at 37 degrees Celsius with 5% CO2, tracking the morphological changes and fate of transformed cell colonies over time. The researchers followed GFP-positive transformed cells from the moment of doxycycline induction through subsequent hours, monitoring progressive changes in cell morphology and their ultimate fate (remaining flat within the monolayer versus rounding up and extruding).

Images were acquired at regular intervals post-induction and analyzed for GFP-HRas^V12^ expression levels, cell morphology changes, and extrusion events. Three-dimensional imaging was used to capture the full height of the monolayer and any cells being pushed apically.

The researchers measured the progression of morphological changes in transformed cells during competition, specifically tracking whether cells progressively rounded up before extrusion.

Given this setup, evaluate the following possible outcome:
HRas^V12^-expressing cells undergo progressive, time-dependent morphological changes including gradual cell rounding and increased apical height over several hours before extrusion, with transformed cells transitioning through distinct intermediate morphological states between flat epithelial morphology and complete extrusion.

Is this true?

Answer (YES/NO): YES